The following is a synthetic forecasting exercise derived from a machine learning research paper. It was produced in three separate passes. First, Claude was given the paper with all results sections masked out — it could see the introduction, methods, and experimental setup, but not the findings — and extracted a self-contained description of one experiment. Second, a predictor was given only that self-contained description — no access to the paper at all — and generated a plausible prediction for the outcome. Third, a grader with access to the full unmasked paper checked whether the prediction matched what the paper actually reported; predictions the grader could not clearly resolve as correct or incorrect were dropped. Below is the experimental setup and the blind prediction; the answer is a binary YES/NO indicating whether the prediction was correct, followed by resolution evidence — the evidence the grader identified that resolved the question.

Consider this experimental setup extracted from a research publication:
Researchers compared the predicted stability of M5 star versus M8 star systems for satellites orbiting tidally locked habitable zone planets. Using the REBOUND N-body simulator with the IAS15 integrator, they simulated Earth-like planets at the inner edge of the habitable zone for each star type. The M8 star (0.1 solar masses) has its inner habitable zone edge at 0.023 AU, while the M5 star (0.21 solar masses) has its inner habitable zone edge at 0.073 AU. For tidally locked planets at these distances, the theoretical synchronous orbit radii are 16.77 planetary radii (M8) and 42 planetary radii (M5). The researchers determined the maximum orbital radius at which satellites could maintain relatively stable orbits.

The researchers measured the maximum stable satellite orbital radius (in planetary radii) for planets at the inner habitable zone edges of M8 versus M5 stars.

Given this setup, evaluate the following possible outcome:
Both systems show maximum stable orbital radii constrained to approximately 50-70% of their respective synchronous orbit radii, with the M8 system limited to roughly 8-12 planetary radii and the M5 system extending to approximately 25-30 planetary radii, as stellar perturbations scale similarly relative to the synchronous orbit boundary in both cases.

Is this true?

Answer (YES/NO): NO